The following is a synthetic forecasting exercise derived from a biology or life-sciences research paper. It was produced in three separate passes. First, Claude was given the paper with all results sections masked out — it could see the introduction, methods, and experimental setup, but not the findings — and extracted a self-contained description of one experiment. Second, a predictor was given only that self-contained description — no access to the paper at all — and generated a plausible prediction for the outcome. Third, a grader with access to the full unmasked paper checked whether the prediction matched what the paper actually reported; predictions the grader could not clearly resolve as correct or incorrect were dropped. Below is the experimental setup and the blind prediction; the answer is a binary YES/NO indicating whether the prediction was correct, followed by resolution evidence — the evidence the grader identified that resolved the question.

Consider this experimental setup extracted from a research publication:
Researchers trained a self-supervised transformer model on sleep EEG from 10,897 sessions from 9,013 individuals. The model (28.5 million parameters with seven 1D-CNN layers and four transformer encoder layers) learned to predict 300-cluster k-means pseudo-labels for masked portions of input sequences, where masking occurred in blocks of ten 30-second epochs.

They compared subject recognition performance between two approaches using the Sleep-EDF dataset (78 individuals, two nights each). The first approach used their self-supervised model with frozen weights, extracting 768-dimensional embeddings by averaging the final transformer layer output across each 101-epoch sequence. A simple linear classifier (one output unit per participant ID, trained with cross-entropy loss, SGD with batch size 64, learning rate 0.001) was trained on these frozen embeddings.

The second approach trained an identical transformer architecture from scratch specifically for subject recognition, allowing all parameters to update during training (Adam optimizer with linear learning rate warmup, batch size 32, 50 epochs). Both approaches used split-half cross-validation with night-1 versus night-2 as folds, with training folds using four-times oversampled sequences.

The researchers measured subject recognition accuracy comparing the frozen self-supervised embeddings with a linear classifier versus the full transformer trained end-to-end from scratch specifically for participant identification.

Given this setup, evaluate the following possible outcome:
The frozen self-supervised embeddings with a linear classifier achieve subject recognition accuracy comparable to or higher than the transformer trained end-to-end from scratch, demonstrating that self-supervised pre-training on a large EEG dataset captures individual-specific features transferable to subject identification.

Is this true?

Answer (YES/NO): YES